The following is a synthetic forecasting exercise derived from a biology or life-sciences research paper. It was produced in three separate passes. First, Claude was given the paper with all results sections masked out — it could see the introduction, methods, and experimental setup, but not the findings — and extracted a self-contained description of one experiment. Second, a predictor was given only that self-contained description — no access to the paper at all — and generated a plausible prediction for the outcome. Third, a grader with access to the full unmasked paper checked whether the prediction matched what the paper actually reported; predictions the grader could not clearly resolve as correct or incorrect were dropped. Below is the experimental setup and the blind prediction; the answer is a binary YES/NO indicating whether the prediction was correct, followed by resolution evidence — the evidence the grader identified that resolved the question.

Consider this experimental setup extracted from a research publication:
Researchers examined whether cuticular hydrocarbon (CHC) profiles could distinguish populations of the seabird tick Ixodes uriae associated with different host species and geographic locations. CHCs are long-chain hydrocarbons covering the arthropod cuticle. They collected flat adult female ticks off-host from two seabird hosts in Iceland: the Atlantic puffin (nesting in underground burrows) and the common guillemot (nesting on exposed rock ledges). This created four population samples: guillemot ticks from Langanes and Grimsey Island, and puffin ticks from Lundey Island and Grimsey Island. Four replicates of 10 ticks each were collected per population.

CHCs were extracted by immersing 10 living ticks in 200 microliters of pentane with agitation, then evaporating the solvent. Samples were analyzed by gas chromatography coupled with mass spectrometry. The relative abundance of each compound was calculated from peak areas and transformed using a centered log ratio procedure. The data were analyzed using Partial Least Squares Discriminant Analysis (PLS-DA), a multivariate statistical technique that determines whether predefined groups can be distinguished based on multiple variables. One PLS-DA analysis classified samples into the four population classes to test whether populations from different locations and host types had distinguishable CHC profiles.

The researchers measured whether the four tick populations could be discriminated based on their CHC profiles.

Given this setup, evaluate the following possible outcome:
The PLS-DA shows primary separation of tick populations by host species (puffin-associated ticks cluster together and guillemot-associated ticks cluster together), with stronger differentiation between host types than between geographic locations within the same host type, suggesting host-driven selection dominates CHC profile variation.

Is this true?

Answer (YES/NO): YES